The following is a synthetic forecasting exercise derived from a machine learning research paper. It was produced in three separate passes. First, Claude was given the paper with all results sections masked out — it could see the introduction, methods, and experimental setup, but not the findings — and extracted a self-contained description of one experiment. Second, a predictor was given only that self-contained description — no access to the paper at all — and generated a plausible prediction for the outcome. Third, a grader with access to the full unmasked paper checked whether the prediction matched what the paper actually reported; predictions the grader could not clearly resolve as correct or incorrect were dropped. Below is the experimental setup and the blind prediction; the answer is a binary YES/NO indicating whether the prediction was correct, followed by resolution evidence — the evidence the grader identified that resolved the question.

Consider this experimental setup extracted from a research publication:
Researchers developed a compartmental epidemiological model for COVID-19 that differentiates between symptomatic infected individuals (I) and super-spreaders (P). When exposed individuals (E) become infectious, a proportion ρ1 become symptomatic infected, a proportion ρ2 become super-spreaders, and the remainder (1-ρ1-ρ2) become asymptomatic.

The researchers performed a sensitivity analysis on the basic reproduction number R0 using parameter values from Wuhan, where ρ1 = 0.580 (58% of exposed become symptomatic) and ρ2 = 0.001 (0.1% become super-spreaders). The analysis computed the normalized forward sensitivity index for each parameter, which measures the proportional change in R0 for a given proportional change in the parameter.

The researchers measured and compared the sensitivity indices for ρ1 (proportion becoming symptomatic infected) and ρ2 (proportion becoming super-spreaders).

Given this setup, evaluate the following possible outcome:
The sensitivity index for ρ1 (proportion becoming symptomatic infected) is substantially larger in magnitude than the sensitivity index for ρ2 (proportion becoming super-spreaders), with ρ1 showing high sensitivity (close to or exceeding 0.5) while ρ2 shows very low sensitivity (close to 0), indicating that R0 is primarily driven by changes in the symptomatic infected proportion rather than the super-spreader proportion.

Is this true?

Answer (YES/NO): YES